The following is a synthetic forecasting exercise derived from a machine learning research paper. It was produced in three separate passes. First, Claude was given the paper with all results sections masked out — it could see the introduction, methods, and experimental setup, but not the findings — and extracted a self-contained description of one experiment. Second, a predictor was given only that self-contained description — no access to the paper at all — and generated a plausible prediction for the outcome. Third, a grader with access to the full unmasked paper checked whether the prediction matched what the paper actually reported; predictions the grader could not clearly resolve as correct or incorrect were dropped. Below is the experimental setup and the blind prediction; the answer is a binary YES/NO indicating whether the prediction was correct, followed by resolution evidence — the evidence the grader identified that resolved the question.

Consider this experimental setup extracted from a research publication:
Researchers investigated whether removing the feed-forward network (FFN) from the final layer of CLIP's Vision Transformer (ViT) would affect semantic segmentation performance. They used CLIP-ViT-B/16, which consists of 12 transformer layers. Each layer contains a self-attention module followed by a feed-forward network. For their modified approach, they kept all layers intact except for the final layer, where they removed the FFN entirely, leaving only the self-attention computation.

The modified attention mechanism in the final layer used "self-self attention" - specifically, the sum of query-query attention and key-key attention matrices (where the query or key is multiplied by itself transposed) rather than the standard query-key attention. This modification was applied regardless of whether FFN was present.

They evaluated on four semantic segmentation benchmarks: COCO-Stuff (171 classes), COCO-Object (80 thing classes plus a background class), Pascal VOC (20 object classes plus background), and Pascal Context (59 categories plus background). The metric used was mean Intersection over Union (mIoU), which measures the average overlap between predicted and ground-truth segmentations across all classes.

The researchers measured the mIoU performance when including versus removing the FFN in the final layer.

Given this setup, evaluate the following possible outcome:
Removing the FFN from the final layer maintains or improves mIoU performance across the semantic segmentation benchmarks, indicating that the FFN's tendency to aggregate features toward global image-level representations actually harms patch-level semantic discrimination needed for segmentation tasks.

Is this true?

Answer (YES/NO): YES